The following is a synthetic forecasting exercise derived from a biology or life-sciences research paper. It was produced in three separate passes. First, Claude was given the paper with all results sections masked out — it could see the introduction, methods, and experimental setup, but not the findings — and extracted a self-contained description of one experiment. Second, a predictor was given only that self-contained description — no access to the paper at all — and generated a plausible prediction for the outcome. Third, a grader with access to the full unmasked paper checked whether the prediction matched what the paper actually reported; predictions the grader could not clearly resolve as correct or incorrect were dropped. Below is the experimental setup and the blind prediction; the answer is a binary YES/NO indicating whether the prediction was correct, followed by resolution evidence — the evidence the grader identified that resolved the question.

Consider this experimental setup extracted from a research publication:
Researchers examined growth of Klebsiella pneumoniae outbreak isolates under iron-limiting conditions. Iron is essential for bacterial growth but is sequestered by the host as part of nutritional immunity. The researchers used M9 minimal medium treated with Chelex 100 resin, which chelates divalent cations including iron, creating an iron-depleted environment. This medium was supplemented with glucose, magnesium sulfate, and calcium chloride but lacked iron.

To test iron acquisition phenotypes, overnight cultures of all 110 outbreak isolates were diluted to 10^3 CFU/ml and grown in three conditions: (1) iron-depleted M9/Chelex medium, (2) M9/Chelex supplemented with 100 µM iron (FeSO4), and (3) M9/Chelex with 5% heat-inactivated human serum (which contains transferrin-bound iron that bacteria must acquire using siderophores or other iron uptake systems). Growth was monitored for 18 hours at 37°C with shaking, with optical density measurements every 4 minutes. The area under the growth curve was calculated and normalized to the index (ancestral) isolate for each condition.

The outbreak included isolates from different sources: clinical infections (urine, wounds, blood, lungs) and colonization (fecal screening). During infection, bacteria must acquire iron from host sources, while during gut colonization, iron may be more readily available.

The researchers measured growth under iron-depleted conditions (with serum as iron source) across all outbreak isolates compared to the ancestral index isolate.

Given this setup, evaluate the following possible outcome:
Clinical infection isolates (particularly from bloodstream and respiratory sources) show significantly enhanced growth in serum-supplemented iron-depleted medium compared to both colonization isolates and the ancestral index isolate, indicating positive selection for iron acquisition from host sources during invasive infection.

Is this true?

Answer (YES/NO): NO